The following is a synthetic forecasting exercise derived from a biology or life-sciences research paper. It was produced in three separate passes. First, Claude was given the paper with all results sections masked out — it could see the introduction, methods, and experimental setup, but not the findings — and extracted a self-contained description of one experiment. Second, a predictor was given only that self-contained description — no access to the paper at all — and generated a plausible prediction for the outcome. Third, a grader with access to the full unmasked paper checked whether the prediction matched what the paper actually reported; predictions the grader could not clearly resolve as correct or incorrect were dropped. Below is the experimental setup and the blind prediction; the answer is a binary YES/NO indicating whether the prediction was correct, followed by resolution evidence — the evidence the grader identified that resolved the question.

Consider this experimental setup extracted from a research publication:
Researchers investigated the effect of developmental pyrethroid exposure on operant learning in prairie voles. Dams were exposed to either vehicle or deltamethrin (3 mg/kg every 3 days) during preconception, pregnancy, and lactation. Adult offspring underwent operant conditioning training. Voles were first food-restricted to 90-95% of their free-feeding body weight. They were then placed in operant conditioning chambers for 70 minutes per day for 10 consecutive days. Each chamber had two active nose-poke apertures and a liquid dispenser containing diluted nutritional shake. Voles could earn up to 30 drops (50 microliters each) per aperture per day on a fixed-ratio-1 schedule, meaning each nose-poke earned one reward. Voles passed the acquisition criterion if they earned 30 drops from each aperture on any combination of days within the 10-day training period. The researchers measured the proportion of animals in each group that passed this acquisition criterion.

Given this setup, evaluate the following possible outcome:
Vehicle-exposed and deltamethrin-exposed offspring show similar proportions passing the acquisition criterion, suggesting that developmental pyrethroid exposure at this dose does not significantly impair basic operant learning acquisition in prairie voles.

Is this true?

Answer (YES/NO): NO